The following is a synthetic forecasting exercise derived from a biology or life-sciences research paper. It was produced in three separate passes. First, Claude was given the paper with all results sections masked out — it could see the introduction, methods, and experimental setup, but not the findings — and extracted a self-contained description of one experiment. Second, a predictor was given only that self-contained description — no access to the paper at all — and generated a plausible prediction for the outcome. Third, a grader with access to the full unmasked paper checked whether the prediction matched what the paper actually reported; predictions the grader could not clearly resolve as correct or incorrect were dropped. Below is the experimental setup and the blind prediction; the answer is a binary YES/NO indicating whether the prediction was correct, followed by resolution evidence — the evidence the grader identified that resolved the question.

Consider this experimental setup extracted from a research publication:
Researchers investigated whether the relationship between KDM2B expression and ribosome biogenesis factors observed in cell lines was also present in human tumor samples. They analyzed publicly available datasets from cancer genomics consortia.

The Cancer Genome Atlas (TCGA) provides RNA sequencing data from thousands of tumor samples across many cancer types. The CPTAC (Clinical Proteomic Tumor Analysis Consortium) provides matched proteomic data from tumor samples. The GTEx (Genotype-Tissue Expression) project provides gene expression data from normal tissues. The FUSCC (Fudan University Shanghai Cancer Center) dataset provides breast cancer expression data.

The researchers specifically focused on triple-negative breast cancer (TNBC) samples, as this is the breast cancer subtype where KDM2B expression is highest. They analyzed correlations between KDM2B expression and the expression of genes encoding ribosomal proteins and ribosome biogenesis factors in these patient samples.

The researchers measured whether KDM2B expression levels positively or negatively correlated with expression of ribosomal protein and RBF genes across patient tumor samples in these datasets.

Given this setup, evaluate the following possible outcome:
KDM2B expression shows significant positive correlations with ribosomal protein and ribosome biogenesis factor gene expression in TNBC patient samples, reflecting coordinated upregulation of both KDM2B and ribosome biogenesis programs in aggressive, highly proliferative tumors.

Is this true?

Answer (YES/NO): YES